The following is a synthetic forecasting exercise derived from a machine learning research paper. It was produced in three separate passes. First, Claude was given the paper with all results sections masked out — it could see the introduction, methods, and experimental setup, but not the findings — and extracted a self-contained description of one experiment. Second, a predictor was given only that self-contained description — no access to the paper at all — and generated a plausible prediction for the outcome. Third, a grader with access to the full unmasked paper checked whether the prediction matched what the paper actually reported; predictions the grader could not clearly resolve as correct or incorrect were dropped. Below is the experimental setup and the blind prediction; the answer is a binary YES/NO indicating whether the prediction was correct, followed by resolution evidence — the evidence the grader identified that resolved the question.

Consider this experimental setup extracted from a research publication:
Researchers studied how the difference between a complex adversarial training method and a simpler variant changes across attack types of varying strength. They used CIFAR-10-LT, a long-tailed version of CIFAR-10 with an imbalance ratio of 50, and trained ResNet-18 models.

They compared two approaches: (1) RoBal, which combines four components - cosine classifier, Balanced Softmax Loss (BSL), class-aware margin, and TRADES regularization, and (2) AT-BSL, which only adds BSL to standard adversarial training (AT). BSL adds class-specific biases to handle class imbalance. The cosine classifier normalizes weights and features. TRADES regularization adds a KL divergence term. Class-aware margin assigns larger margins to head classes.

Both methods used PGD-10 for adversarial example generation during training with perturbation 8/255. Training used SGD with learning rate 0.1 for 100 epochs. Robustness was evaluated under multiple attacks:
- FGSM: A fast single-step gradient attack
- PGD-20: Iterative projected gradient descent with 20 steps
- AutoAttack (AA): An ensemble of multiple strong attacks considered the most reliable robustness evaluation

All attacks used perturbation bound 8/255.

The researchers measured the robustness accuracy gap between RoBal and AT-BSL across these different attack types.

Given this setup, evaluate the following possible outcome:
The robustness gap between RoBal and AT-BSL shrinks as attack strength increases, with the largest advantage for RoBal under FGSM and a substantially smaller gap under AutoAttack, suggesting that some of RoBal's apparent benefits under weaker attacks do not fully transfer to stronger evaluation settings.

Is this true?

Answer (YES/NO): NO